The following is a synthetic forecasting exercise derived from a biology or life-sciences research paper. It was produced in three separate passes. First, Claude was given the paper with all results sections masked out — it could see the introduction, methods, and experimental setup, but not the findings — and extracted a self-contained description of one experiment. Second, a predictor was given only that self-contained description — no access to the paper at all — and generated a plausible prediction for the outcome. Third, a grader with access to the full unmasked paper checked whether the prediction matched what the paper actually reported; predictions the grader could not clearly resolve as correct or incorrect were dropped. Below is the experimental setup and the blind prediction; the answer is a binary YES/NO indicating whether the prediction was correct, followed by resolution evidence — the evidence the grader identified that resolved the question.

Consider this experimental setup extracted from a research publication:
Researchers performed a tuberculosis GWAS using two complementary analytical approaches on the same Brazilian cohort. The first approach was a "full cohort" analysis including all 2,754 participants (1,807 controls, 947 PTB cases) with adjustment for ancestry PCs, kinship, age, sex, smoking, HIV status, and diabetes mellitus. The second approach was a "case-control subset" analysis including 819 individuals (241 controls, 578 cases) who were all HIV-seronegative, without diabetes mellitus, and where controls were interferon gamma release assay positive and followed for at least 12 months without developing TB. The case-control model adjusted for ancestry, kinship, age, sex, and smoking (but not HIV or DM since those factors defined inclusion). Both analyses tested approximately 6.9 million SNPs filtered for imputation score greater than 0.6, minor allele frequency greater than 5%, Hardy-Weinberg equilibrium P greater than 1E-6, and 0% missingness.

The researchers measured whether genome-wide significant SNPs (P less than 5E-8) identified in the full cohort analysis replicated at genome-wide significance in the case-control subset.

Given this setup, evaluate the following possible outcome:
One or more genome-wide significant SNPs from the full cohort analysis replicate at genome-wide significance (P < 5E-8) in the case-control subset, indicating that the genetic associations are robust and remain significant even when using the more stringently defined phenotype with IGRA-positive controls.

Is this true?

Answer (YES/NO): NO